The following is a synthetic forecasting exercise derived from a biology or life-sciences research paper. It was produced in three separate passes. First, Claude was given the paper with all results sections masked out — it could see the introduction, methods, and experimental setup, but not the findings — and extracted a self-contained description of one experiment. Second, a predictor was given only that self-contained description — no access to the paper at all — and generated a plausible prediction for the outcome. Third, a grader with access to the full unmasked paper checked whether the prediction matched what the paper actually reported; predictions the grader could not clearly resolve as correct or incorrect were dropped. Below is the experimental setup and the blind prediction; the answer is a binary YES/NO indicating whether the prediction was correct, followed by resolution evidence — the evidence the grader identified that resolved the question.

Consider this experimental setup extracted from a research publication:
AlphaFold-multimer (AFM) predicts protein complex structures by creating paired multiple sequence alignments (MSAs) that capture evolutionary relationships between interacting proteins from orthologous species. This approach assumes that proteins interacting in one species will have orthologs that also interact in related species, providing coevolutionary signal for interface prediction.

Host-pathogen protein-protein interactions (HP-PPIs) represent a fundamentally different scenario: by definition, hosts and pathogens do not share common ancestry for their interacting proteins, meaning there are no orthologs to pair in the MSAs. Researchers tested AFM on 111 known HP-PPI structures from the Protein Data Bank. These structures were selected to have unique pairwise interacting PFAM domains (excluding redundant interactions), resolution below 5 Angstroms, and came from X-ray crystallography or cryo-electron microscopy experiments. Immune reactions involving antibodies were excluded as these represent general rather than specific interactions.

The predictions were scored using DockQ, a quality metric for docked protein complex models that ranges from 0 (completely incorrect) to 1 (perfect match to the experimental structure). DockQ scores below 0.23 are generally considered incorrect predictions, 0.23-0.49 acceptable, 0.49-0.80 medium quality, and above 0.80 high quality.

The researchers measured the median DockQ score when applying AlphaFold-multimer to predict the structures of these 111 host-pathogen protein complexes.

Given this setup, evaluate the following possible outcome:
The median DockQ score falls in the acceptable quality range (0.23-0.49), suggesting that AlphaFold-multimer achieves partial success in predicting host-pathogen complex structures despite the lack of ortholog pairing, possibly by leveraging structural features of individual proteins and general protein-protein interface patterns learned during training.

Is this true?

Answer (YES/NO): NO